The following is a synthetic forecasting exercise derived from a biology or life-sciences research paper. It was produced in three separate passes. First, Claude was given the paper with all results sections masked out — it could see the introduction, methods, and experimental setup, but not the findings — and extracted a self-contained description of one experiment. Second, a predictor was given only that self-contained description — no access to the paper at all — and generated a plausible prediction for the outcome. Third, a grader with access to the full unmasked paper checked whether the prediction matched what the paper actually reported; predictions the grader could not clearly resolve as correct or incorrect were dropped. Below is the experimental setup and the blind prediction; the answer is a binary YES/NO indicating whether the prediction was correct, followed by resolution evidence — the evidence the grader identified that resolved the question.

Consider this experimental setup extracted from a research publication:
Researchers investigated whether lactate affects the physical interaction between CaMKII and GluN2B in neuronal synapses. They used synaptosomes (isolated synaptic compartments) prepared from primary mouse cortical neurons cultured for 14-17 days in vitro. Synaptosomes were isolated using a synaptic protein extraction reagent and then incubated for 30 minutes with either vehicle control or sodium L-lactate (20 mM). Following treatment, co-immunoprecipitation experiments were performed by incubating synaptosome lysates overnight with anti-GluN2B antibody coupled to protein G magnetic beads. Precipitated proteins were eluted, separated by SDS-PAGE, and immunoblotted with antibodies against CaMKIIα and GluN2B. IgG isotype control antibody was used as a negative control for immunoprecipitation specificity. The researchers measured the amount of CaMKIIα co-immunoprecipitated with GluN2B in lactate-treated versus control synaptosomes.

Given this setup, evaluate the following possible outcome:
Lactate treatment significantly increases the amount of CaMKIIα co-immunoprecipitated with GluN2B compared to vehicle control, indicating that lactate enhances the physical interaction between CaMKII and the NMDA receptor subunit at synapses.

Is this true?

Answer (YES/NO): YES